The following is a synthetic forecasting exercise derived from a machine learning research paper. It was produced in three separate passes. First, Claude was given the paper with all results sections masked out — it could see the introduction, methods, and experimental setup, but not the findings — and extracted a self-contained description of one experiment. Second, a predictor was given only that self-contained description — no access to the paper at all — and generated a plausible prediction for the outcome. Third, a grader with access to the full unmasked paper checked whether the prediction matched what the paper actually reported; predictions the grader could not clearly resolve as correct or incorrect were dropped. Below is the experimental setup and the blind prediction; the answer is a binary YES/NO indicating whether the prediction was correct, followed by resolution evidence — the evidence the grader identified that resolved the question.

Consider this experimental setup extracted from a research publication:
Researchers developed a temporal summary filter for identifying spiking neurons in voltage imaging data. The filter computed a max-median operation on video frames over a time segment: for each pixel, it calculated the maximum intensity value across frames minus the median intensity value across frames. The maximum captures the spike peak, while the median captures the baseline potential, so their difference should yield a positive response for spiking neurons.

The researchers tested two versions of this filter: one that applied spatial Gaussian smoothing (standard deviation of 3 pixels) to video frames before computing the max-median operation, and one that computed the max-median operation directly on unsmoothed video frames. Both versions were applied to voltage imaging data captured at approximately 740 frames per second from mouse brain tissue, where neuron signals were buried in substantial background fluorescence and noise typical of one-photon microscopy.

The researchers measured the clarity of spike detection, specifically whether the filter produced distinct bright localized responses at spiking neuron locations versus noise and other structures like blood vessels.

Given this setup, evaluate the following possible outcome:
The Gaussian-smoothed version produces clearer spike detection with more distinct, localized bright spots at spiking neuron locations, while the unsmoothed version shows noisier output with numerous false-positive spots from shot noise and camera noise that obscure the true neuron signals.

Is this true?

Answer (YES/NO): YES